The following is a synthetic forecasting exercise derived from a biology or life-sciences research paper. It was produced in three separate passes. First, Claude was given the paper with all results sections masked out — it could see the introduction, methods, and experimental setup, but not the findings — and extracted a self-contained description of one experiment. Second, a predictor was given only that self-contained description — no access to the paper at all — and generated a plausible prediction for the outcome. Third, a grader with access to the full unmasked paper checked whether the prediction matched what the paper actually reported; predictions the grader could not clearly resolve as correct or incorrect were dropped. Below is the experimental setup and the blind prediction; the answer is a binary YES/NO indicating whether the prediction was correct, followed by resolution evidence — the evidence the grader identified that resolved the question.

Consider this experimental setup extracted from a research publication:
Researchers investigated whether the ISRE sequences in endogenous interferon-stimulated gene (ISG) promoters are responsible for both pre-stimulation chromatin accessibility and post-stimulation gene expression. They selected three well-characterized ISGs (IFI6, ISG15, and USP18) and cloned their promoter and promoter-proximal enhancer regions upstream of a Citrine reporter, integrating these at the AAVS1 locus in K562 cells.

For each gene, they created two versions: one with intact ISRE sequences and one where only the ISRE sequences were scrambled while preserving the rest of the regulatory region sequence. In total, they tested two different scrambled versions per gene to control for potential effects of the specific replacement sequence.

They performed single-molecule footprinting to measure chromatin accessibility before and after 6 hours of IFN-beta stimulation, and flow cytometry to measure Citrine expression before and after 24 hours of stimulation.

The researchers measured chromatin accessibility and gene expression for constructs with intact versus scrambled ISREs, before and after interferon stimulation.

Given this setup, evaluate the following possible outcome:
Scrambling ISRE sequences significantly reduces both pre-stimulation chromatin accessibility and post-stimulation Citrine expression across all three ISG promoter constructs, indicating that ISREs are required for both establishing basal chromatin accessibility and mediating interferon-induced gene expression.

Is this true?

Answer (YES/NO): YES